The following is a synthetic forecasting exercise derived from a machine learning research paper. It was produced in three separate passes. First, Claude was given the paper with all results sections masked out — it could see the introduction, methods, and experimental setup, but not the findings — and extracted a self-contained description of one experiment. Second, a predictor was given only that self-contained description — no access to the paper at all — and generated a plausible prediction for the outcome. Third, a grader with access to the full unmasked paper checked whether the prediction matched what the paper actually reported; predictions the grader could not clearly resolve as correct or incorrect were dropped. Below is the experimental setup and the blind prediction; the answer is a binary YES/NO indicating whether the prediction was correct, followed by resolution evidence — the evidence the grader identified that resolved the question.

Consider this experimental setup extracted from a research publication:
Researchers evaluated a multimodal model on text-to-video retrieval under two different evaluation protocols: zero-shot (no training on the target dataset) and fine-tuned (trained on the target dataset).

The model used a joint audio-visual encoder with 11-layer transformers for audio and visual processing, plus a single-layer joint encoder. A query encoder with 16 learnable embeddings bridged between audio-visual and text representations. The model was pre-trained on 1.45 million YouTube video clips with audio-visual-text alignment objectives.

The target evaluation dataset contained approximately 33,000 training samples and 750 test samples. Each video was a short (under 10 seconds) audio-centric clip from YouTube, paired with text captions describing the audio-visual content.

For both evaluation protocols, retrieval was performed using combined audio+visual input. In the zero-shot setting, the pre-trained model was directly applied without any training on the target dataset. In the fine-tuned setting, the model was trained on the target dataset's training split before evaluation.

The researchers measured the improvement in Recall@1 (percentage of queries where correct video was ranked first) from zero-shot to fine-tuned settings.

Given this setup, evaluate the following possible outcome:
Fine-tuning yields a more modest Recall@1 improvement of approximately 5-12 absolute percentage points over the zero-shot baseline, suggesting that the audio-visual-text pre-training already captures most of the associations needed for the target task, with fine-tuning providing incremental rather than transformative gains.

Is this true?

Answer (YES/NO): NO